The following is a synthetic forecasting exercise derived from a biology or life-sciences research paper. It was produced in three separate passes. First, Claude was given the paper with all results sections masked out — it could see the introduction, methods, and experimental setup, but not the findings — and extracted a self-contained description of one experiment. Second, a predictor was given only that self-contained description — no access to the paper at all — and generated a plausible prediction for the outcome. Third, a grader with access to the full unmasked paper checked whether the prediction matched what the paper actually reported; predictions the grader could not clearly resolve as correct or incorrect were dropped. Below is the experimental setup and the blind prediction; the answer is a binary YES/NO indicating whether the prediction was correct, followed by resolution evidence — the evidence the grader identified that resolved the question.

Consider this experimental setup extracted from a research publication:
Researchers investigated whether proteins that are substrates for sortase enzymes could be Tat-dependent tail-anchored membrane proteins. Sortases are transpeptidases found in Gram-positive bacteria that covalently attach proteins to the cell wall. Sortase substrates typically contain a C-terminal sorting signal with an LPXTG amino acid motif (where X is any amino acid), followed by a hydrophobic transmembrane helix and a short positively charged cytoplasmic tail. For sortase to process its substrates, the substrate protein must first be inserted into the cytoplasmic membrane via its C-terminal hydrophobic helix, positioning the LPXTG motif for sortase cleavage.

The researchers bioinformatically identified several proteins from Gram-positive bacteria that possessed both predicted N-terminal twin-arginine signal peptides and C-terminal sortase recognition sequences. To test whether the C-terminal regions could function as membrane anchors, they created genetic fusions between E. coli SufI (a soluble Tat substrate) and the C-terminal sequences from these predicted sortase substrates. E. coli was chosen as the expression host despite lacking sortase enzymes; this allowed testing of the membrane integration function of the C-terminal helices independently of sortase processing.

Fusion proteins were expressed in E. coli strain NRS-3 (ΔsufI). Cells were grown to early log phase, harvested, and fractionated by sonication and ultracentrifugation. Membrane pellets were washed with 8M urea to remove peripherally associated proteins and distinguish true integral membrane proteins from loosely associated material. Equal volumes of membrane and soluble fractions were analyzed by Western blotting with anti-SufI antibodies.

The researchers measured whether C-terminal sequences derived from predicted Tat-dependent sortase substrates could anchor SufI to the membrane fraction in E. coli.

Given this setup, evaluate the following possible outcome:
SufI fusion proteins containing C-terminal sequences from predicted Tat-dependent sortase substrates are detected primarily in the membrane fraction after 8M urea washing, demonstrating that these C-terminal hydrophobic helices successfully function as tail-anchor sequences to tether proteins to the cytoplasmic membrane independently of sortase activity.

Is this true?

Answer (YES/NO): YES